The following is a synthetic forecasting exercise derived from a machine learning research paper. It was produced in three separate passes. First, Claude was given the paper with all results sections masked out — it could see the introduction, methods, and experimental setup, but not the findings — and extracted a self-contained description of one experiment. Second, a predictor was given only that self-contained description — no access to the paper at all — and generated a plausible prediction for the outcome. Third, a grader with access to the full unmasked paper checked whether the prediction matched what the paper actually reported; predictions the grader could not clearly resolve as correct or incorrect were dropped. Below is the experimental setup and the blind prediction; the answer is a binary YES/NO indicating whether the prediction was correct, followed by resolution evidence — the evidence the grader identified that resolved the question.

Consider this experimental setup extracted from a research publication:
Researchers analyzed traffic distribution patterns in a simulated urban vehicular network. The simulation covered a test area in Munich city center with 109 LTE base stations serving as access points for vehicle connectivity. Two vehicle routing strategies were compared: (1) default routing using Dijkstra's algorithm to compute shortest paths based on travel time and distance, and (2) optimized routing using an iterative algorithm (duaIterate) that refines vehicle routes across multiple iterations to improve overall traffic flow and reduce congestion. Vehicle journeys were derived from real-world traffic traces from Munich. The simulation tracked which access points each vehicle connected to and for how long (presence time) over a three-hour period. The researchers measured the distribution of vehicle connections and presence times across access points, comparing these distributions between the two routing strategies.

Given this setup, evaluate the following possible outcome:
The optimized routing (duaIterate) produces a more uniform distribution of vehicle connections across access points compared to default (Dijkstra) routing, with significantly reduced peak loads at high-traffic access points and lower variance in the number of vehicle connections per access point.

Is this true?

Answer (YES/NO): YES